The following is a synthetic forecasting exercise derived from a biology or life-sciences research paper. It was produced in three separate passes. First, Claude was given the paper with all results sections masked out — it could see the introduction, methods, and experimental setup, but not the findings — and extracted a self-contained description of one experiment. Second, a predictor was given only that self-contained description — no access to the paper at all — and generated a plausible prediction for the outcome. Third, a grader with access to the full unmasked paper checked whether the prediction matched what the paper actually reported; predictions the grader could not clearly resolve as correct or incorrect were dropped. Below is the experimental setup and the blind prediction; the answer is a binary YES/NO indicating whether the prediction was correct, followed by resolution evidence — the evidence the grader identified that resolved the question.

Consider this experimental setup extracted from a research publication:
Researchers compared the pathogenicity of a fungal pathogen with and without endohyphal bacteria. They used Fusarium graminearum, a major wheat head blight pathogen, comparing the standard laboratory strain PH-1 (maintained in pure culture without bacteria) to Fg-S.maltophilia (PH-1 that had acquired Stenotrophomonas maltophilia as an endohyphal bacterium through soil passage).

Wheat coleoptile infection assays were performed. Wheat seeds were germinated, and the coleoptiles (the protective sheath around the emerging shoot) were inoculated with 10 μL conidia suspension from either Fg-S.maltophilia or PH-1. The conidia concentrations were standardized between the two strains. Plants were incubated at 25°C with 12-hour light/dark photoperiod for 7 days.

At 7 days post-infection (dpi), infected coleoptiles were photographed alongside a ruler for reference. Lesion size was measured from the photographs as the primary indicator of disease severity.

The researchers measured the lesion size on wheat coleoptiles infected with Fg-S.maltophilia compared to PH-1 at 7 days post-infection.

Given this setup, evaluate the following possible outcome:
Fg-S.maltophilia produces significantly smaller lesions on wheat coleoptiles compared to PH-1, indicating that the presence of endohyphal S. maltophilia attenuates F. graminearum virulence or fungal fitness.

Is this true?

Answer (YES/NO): NO